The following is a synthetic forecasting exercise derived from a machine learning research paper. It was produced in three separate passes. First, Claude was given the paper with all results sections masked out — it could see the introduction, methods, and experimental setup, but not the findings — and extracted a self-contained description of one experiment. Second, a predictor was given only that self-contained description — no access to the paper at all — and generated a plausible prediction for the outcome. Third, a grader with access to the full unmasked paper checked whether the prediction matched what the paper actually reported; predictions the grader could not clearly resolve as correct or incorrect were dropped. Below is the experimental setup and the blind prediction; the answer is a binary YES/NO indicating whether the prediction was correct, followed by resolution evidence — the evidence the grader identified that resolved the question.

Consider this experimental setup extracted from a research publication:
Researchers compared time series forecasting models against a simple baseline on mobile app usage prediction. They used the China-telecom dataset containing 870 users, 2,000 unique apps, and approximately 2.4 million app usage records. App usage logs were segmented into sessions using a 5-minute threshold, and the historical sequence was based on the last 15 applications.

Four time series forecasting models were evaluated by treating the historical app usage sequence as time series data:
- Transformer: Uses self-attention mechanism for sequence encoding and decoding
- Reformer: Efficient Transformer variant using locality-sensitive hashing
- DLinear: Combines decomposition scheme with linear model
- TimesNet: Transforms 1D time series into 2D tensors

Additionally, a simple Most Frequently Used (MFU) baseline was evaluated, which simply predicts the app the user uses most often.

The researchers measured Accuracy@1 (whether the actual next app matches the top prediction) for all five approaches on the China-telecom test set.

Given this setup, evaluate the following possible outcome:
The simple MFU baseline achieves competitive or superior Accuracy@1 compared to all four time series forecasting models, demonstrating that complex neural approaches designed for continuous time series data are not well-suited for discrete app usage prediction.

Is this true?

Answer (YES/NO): YES